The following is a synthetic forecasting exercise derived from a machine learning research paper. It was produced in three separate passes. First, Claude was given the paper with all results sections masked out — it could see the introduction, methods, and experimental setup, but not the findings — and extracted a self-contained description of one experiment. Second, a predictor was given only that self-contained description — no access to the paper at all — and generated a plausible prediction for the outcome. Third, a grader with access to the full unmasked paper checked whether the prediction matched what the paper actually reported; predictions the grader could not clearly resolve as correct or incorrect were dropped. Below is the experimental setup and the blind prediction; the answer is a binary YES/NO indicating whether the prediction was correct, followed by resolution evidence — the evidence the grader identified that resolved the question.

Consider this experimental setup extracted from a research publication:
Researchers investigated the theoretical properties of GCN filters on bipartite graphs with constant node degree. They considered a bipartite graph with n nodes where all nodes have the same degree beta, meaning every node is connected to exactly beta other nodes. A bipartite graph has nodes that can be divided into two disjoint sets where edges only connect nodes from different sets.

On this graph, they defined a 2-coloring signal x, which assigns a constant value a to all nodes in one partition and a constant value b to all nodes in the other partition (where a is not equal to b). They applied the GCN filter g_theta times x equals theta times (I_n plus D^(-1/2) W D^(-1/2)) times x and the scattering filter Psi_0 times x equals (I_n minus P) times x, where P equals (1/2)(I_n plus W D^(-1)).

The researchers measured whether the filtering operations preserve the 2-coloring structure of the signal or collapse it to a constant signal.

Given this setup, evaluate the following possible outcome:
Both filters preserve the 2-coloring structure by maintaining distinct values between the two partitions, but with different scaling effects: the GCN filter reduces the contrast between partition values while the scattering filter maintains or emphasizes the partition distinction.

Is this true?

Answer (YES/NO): NO